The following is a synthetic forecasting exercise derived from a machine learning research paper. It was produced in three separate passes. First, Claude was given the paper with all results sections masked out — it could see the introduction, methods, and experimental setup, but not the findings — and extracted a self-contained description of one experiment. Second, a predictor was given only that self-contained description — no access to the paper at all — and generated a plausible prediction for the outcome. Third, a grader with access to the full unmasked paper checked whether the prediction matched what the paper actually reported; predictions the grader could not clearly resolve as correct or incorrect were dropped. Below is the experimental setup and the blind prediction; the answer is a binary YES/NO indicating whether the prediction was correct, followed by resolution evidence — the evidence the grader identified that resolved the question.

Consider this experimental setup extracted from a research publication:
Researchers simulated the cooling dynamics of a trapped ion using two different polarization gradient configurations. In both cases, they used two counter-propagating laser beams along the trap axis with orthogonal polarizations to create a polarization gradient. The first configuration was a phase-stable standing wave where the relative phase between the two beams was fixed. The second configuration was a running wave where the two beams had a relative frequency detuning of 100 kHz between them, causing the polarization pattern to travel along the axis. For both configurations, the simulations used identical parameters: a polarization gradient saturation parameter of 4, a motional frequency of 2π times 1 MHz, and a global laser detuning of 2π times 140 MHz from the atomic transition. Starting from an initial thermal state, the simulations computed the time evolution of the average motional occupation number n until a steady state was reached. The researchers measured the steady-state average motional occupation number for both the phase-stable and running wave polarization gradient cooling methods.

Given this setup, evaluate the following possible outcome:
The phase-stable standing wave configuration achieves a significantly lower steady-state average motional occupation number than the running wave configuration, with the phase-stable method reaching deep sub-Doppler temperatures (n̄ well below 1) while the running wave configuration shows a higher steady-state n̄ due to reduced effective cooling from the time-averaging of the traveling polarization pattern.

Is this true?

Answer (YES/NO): NO